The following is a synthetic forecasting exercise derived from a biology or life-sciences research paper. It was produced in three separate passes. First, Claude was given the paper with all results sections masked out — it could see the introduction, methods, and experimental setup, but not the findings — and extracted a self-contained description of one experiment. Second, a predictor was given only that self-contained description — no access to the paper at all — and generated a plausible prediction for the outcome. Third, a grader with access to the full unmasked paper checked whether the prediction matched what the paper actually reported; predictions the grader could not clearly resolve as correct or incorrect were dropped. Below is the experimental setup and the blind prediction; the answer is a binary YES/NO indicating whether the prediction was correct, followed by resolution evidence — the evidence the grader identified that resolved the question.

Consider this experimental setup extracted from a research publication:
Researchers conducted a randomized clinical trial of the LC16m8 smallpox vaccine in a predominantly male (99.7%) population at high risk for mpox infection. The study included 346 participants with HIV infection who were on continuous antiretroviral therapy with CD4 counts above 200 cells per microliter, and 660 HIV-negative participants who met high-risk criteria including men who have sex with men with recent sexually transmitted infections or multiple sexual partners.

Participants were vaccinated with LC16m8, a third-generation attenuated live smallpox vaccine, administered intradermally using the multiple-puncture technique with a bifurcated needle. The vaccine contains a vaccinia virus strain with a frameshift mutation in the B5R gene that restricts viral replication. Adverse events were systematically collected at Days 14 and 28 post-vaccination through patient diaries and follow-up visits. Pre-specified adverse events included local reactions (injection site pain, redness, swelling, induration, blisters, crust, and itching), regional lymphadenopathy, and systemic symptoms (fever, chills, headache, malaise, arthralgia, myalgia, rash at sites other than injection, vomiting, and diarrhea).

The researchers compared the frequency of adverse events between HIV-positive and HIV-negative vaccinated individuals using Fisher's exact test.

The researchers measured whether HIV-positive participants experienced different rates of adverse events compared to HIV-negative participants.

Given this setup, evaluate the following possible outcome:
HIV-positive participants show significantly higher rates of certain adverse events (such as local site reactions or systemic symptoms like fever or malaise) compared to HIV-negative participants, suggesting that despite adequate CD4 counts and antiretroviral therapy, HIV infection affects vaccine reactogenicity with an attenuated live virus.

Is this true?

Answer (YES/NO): NO